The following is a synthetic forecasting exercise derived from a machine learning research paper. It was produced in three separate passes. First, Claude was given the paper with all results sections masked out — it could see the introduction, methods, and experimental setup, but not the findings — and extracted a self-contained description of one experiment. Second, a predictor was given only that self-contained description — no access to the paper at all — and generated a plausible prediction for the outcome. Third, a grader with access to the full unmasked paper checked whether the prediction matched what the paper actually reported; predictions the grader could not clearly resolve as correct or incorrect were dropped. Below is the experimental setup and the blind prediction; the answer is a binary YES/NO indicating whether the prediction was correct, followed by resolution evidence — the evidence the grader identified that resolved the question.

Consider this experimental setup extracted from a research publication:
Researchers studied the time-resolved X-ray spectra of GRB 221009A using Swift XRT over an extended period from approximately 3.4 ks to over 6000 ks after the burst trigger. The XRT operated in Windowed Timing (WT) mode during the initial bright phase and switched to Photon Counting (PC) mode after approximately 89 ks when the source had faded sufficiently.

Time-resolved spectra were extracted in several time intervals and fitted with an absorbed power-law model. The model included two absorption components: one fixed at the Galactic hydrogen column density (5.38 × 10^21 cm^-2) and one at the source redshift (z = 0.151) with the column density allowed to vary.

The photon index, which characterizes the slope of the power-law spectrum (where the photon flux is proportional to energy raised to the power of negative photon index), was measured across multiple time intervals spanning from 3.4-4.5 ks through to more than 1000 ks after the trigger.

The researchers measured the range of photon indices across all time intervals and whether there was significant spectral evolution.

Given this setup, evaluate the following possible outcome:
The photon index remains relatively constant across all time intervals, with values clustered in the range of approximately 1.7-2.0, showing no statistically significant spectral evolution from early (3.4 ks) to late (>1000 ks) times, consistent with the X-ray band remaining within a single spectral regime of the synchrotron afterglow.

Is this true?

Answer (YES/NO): NO